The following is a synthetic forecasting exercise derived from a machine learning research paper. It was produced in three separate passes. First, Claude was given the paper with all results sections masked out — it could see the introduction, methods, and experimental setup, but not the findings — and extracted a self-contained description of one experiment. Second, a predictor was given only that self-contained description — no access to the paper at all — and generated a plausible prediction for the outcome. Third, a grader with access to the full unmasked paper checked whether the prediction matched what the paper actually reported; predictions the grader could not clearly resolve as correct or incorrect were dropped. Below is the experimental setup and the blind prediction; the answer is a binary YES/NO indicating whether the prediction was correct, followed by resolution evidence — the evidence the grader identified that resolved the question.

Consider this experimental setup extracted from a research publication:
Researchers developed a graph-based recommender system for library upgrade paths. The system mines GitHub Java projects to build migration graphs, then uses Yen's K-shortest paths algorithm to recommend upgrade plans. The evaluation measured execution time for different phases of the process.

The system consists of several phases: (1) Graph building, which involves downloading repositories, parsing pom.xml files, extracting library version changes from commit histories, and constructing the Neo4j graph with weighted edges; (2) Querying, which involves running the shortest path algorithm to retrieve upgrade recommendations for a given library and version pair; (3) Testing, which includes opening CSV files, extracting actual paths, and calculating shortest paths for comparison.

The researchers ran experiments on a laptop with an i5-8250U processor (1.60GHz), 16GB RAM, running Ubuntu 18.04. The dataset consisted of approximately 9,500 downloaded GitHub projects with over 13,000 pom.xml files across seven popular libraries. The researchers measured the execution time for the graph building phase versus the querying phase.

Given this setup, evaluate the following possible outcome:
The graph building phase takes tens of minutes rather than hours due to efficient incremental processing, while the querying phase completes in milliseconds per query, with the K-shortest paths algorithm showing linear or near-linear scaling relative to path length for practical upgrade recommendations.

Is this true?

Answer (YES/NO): NO